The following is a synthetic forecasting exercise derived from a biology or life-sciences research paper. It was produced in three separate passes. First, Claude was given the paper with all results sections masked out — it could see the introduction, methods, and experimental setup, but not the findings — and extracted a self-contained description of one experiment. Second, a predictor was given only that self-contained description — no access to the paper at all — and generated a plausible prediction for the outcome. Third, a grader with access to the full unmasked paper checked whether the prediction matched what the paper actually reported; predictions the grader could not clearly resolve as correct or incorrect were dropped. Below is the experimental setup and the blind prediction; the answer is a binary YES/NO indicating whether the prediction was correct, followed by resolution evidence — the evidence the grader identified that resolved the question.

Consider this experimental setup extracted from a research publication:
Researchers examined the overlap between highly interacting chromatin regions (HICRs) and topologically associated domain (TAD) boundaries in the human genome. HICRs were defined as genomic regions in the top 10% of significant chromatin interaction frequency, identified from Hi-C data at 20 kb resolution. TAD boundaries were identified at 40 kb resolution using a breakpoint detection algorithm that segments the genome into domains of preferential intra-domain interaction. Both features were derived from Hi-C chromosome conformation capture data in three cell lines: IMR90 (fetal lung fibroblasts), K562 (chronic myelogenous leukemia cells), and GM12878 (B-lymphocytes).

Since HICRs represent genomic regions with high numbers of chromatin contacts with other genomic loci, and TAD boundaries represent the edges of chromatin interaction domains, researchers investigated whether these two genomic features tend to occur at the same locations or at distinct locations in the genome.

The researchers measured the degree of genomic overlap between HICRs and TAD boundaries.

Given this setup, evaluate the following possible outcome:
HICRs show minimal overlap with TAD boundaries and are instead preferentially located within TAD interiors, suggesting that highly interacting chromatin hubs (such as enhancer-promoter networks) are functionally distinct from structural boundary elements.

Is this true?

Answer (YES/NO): NO